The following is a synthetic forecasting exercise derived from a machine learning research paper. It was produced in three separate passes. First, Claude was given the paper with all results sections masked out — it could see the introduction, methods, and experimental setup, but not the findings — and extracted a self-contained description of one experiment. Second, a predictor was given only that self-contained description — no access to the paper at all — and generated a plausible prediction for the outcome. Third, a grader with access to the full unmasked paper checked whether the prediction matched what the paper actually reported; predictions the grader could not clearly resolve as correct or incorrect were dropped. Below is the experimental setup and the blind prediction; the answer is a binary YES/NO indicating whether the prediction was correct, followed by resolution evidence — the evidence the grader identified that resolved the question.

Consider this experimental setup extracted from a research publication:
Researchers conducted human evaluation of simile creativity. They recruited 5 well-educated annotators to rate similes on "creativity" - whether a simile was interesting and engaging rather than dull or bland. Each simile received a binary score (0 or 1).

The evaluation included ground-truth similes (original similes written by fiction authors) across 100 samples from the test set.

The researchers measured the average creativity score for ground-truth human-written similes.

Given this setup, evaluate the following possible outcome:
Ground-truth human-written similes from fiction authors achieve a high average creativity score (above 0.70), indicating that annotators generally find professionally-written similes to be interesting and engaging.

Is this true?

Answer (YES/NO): NO